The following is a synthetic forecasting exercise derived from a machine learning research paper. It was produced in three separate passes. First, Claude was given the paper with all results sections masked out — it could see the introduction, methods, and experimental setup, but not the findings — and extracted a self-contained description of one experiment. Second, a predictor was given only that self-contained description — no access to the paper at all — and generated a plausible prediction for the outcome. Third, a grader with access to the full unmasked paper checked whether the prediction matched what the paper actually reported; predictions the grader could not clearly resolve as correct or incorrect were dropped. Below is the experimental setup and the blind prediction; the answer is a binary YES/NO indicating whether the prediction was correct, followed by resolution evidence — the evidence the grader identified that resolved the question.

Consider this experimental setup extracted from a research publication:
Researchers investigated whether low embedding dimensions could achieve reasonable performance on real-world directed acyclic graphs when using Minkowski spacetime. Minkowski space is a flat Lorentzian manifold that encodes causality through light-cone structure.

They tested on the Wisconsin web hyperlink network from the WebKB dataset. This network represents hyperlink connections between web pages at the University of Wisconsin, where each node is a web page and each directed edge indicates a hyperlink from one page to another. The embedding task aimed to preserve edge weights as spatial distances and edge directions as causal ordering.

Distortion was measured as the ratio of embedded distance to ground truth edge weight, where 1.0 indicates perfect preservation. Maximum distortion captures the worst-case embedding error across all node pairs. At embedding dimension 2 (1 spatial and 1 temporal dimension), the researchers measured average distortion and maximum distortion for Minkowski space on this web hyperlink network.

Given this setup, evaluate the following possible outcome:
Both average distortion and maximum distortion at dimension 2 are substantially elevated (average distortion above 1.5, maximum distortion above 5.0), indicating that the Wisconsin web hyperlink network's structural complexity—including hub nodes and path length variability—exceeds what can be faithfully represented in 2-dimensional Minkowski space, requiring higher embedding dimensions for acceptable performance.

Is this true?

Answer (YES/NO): YES